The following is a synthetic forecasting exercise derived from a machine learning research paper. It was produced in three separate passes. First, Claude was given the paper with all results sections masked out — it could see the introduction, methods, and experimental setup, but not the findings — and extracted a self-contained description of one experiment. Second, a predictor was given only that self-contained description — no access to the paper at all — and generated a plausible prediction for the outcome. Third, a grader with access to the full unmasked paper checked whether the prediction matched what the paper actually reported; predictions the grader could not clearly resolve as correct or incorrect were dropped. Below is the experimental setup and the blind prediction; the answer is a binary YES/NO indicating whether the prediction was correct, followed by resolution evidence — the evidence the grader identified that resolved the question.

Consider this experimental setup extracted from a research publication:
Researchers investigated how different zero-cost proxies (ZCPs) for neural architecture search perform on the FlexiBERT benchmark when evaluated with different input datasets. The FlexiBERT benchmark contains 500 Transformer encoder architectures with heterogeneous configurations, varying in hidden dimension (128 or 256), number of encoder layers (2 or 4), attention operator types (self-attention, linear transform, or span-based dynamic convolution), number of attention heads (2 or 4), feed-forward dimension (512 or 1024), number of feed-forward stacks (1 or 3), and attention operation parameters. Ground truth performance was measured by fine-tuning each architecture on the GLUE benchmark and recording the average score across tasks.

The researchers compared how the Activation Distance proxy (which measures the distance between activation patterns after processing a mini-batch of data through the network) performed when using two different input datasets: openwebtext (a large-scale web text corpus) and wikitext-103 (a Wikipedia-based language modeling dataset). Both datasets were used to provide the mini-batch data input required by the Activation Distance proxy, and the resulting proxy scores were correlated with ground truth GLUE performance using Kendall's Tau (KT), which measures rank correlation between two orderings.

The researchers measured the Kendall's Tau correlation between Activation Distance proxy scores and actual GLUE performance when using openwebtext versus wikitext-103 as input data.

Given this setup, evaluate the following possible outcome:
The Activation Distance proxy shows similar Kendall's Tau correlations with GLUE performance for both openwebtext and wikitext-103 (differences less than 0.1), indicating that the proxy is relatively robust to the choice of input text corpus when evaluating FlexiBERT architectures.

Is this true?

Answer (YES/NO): NO